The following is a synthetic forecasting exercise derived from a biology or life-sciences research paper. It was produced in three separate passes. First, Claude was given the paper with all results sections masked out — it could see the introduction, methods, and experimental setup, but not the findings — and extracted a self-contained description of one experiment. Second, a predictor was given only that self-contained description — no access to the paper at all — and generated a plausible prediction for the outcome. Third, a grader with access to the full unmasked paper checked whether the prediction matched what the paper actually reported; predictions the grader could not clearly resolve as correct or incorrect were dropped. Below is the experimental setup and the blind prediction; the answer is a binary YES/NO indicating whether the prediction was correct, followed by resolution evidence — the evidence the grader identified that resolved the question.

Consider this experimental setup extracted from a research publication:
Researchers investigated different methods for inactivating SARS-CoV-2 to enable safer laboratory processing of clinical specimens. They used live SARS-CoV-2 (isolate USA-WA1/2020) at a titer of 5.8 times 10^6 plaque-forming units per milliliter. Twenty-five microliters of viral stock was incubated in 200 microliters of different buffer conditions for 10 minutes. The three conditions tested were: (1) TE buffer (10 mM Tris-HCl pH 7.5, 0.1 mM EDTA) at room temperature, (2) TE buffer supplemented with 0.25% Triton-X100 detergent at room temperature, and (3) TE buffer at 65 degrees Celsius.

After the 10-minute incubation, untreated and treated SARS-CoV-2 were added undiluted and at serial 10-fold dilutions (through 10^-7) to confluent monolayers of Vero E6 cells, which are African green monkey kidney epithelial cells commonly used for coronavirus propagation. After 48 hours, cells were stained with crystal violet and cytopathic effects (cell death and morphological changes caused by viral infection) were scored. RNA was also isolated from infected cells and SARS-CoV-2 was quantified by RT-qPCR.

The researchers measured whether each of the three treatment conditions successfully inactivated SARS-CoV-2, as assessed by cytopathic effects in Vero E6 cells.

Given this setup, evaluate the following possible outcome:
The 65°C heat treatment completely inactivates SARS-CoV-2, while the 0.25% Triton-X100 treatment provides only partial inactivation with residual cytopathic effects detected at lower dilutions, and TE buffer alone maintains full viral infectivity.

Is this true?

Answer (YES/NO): NO